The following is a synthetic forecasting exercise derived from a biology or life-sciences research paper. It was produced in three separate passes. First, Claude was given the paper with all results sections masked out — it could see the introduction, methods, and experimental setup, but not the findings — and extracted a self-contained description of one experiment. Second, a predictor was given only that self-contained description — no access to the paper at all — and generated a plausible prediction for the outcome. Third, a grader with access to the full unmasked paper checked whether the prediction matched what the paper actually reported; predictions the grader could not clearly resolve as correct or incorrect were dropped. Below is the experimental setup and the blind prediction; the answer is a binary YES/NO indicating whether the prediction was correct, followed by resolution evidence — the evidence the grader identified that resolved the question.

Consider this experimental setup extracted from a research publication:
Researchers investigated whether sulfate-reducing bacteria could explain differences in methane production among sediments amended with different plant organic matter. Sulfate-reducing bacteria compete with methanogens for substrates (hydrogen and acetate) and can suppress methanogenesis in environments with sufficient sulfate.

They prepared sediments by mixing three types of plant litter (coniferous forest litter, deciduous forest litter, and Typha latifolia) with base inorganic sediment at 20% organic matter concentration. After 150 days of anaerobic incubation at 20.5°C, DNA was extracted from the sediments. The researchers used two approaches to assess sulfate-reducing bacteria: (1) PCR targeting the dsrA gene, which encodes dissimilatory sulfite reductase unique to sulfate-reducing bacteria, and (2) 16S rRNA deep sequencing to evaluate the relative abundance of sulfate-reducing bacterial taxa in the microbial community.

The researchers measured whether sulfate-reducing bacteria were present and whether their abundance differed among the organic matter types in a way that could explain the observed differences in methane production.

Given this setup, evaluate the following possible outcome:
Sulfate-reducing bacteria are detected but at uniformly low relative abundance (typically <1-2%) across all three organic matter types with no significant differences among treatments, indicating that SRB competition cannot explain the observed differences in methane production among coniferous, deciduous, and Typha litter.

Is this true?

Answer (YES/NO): NO